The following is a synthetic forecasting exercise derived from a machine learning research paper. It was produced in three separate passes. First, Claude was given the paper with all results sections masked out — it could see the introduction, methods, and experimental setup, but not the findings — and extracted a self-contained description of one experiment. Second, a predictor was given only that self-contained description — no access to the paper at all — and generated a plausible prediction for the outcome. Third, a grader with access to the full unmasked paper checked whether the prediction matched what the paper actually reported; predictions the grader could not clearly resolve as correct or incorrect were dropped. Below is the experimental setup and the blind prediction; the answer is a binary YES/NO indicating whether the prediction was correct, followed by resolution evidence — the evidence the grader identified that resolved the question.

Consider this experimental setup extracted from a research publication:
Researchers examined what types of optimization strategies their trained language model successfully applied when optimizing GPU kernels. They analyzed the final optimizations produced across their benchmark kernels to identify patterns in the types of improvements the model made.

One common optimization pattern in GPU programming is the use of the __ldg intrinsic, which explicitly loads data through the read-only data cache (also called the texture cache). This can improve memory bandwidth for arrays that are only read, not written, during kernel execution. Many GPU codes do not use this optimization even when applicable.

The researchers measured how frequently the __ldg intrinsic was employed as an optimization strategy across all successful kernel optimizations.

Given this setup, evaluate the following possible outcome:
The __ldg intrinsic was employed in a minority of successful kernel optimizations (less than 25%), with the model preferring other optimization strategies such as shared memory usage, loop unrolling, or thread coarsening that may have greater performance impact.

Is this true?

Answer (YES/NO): NO